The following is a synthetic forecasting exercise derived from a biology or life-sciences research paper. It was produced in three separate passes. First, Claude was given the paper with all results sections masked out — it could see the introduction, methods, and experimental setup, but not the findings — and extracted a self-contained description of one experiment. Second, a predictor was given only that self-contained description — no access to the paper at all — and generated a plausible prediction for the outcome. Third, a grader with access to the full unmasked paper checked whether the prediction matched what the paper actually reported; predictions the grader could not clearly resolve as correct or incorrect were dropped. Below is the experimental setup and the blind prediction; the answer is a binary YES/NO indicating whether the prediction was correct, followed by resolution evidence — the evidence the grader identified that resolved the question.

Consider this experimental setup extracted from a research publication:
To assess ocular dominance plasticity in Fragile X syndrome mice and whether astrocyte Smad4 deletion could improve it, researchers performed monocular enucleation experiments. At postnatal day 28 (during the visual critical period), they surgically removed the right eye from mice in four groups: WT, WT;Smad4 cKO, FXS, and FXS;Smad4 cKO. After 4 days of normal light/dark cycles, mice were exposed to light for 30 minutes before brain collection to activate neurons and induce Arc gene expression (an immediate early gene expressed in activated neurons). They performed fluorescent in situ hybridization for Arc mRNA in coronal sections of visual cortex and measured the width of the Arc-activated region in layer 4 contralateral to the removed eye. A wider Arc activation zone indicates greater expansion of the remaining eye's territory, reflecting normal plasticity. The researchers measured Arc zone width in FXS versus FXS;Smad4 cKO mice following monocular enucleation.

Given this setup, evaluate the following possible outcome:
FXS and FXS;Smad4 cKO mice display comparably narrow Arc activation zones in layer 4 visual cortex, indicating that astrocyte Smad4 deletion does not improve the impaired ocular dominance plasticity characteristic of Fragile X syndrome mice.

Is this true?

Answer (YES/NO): NO